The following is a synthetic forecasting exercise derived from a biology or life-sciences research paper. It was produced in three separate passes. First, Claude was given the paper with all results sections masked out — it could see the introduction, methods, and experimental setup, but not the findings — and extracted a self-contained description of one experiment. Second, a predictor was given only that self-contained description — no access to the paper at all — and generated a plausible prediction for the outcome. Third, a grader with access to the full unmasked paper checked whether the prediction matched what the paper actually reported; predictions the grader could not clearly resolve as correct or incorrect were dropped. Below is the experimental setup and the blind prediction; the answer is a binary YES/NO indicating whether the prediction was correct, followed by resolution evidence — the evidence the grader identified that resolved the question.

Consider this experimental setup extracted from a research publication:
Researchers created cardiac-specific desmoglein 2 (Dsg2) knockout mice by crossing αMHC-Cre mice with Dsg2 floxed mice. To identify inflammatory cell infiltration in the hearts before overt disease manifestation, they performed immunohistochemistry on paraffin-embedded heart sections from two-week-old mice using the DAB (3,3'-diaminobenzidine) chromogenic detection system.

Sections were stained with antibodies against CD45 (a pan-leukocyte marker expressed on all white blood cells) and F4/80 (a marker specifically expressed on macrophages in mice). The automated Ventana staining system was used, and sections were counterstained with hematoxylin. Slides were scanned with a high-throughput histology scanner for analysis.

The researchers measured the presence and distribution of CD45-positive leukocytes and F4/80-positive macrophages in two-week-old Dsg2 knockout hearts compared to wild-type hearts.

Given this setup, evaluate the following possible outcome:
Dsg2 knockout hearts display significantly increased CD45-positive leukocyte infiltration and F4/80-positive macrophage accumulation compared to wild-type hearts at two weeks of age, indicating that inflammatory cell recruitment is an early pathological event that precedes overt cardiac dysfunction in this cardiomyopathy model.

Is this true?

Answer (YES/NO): YES